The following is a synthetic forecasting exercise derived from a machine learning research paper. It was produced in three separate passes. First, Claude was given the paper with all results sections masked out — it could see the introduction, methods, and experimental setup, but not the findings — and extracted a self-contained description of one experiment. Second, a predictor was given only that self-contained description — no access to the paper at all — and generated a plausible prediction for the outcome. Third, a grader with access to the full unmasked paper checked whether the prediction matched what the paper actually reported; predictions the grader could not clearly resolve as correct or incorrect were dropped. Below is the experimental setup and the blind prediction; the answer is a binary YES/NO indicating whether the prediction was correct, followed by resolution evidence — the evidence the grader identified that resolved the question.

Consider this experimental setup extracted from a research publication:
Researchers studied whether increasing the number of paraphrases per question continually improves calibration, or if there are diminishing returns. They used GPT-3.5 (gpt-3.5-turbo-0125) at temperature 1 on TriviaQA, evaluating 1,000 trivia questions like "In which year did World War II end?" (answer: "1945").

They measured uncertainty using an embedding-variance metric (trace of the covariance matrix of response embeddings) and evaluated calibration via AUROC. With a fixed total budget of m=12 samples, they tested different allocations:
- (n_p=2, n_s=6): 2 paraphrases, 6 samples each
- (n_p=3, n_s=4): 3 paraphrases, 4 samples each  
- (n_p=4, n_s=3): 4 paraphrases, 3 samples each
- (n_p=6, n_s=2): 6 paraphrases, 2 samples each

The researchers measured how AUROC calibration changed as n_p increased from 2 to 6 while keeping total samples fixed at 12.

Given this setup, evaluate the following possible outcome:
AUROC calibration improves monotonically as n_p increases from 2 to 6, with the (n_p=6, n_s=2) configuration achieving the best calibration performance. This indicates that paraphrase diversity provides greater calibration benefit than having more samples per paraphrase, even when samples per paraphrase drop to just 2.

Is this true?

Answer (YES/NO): NO